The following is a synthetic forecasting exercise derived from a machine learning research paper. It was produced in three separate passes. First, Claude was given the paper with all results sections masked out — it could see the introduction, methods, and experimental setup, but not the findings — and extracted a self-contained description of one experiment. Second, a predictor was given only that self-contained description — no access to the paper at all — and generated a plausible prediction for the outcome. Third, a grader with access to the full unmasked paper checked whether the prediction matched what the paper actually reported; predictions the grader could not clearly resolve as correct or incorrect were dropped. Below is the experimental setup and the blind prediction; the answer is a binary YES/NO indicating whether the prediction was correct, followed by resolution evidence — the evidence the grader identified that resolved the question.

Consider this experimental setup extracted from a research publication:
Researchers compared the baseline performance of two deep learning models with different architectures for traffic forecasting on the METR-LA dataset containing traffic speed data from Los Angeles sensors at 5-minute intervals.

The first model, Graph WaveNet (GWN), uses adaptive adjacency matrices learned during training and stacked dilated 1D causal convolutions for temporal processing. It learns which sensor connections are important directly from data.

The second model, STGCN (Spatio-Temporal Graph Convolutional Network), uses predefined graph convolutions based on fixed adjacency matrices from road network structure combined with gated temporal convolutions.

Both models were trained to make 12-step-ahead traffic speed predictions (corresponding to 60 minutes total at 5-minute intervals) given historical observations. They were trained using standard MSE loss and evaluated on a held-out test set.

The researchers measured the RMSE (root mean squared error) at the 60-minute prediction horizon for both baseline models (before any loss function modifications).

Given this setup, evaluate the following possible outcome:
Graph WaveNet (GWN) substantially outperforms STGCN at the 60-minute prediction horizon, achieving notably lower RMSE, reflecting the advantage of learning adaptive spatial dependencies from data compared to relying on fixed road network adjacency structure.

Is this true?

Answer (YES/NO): YES